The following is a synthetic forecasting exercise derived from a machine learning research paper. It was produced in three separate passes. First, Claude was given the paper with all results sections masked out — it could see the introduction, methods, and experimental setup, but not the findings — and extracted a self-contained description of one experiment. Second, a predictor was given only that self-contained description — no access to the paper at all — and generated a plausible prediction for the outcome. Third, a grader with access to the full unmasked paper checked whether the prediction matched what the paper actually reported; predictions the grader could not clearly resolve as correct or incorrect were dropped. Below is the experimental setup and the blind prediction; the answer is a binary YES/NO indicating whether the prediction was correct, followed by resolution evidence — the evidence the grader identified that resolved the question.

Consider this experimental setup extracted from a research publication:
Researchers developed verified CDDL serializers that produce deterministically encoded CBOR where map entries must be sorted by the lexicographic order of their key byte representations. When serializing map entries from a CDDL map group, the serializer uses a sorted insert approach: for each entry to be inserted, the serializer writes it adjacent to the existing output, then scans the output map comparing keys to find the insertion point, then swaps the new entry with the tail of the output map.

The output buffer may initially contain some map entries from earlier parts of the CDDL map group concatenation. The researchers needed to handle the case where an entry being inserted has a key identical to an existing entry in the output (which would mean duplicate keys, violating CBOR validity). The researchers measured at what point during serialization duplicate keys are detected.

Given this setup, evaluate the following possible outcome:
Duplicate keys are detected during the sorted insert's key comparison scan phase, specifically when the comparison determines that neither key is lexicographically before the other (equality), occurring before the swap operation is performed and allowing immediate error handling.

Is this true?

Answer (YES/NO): YES